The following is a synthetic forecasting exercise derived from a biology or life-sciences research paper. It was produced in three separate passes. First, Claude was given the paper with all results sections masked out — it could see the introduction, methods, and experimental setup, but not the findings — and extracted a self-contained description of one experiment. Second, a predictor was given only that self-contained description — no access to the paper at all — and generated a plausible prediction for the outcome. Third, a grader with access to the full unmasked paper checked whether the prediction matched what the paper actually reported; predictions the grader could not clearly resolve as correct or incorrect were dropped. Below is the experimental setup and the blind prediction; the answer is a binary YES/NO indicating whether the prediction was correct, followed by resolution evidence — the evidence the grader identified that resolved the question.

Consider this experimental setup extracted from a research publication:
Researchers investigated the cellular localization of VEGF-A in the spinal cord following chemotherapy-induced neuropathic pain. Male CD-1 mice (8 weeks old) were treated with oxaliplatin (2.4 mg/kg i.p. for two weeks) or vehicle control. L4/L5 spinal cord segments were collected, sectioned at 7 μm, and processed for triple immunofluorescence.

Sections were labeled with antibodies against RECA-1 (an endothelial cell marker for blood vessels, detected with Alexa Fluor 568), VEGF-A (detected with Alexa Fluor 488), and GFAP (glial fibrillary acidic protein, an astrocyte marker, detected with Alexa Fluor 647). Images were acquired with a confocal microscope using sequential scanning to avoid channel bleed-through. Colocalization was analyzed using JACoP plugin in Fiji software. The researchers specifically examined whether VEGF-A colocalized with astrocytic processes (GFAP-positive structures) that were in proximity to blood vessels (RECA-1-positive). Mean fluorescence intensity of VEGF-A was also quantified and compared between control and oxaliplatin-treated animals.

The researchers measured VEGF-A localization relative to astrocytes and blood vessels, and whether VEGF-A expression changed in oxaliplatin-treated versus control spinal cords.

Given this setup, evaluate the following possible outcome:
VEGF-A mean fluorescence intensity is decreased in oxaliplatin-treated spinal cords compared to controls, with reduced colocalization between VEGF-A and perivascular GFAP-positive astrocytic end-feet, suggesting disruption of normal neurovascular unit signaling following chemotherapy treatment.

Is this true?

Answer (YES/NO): NO